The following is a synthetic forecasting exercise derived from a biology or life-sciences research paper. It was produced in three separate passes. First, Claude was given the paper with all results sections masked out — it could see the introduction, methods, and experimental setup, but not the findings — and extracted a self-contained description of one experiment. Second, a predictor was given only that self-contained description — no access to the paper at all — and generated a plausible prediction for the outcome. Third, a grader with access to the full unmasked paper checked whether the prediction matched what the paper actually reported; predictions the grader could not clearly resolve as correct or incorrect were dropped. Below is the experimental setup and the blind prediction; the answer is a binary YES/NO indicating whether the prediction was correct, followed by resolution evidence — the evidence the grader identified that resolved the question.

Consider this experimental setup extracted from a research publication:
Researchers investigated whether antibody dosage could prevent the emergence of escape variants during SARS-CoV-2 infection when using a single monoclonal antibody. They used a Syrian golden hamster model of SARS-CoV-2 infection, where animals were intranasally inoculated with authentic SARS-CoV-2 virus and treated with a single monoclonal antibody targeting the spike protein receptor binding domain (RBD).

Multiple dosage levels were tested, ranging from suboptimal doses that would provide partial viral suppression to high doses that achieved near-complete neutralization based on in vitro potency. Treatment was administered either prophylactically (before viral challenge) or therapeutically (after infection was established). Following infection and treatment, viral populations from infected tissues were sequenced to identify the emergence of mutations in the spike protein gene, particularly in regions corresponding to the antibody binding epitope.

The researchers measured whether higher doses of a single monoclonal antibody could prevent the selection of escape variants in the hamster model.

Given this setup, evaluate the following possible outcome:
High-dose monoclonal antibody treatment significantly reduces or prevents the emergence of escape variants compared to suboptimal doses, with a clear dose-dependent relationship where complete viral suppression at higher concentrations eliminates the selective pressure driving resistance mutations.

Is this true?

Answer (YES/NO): NO